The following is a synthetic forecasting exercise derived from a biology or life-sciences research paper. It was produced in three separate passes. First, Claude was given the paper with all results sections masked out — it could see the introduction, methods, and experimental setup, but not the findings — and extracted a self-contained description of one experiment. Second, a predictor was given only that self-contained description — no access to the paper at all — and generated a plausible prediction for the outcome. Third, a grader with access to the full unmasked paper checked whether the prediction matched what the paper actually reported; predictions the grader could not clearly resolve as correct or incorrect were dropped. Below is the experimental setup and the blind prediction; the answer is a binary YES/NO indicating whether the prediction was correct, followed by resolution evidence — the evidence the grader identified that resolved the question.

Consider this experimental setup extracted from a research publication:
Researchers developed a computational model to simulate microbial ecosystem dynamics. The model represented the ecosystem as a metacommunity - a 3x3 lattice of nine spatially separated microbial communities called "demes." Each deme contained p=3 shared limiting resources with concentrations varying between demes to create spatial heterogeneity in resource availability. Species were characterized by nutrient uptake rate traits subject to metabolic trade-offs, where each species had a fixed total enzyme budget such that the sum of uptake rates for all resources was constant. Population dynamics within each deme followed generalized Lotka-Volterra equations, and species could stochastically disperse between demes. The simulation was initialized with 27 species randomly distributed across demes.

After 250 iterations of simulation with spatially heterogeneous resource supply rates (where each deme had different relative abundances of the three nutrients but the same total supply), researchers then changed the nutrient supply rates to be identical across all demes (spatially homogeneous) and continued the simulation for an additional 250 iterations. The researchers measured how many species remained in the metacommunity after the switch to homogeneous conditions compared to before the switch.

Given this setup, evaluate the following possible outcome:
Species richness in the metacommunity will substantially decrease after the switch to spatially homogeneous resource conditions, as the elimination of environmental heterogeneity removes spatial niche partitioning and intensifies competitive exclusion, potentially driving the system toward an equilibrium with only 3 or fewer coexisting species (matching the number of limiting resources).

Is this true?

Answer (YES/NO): YES